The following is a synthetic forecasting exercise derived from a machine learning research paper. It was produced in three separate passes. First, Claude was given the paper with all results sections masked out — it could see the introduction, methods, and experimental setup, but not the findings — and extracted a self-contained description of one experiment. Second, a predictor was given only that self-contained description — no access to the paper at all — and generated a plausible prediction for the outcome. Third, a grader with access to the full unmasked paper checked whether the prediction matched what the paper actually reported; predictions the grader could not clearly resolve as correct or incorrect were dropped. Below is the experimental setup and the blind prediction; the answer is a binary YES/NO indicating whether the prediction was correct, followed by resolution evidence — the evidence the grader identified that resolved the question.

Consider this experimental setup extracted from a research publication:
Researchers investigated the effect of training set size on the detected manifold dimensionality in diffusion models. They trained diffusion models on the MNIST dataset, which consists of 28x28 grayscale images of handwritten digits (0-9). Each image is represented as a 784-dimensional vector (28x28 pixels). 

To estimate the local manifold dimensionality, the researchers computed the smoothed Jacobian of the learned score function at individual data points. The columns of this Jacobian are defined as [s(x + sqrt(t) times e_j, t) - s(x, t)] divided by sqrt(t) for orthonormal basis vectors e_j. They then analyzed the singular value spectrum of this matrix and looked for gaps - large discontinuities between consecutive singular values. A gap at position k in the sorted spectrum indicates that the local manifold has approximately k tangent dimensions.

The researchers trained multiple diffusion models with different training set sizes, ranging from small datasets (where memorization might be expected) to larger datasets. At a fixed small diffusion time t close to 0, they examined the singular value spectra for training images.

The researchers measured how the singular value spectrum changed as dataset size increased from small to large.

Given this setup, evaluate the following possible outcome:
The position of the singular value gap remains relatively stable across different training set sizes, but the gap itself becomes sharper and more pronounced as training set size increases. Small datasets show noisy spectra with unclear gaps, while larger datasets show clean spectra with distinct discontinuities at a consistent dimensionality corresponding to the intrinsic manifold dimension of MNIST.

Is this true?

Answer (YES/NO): NO